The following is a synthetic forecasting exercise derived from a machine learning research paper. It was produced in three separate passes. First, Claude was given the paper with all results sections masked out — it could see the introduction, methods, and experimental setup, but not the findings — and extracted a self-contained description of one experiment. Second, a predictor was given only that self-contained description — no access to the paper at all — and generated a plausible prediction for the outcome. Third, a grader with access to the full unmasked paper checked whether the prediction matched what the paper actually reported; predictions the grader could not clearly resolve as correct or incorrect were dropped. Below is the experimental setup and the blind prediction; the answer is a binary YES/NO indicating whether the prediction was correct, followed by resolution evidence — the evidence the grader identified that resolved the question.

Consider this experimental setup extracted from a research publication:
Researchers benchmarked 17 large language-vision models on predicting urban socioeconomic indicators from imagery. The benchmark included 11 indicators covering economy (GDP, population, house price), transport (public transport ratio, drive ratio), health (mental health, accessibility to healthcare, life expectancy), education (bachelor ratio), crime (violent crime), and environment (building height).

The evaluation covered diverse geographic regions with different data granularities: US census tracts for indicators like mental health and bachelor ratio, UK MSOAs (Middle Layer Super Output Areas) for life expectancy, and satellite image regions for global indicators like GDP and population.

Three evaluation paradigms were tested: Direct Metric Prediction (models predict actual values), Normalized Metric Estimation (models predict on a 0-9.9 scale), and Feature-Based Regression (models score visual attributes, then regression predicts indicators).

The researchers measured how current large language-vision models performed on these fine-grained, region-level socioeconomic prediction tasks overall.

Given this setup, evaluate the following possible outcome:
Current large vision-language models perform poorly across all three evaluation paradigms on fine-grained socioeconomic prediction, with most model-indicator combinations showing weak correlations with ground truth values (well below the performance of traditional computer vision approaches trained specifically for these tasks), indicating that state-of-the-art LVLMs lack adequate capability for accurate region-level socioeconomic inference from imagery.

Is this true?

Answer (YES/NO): NO